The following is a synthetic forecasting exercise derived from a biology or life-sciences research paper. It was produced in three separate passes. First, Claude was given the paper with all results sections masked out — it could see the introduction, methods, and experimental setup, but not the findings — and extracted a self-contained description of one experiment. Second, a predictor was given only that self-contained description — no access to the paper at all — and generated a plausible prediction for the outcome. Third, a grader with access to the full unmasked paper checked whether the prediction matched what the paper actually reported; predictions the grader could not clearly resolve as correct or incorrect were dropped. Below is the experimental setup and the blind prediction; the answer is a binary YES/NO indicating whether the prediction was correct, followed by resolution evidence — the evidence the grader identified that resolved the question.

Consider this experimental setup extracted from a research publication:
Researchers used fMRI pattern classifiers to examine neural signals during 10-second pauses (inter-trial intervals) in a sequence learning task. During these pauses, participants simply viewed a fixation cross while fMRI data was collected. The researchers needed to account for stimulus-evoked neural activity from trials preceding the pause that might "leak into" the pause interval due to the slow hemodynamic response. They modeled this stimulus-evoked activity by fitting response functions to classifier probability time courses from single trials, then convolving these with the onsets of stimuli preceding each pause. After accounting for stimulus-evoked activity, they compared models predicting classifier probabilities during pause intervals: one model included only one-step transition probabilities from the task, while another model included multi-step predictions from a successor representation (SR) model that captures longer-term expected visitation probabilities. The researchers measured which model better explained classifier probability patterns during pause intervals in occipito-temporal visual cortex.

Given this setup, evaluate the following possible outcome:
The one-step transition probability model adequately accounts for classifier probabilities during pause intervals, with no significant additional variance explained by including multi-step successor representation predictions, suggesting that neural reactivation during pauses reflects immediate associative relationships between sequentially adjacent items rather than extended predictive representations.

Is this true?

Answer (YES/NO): NO